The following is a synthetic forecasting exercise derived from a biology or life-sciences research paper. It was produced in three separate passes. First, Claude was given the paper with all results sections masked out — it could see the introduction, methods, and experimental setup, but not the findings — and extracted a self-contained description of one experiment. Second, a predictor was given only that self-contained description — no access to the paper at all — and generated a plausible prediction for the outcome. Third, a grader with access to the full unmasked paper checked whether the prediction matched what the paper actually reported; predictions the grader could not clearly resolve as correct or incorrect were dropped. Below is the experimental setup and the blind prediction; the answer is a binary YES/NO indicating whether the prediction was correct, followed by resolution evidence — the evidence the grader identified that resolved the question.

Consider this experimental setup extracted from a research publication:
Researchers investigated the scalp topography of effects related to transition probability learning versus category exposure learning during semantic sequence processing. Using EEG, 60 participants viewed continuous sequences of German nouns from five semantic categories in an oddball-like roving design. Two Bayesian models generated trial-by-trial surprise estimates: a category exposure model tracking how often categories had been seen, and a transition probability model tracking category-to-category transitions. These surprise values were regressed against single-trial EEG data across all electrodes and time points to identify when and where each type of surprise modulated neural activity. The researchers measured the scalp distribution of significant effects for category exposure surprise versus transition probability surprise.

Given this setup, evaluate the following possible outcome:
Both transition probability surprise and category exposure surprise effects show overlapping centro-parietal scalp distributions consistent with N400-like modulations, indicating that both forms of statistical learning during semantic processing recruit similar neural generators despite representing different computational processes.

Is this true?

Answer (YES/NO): NO